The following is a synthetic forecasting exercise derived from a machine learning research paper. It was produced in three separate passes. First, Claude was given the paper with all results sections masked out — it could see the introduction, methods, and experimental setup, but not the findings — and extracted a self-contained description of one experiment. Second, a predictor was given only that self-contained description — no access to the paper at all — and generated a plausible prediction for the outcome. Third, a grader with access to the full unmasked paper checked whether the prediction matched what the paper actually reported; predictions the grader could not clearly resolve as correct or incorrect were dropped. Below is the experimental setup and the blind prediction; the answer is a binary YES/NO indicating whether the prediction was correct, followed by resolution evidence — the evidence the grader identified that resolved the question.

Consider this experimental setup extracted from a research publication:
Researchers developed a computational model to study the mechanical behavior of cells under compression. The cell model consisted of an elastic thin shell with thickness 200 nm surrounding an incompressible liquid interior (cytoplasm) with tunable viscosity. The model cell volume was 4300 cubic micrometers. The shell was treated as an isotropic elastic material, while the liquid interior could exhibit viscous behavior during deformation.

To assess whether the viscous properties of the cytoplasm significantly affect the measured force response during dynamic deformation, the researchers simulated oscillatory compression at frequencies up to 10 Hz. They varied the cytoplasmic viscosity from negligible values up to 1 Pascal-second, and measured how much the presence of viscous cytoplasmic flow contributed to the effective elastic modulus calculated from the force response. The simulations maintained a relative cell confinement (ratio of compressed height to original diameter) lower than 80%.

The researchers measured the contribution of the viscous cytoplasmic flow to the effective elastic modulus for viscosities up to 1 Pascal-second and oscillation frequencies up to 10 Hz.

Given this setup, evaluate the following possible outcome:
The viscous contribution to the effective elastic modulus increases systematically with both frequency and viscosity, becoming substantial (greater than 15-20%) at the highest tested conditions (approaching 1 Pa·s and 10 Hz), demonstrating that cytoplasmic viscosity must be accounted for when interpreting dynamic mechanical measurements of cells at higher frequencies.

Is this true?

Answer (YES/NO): NO